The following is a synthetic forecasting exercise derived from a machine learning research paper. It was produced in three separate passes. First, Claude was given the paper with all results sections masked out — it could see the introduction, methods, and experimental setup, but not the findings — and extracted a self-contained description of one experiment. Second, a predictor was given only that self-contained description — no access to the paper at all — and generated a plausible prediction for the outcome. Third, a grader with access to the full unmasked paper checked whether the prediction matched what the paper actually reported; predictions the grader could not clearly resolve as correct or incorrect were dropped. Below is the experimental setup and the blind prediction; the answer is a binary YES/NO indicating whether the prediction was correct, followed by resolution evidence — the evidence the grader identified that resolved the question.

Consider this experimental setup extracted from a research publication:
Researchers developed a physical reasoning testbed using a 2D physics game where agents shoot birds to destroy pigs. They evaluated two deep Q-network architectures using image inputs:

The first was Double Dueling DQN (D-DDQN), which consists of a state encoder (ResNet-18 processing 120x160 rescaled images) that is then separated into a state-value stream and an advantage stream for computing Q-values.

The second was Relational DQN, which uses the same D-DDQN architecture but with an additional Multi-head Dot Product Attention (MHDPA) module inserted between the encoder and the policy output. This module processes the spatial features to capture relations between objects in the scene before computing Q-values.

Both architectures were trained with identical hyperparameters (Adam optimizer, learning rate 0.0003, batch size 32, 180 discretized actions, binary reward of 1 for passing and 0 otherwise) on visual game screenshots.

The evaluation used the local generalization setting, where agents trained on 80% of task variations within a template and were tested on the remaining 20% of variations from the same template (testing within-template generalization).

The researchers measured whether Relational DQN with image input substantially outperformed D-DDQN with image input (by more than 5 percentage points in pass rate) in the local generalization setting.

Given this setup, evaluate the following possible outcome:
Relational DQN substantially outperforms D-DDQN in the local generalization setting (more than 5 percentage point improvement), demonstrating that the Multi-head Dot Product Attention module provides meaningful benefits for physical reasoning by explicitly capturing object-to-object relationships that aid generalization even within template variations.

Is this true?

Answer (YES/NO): NO